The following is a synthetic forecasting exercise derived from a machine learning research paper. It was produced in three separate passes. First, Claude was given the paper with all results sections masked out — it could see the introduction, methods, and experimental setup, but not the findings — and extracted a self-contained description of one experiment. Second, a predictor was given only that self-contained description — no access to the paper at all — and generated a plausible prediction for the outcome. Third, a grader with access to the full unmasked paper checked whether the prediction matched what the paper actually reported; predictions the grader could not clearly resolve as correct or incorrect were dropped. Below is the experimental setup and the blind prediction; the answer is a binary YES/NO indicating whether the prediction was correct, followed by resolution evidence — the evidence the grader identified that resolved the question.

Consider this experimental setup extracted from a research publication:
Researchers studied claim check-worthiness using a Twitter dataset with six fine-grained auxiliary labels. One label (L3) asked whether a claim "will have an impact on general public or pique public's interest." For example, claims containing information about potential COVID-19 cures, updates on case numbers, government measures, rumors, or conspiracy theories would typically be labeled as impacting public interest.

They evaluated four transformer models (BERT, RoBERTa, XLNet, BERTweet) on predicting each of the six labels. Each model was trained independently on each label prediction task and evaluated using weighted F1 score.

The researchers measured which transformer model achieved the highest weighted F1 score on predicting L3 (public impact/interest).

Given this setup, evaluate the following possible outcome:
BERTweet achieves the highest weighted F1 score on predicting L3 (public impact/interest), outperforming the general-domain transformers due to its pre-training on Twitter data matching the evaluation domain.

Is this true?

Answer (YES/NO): NO